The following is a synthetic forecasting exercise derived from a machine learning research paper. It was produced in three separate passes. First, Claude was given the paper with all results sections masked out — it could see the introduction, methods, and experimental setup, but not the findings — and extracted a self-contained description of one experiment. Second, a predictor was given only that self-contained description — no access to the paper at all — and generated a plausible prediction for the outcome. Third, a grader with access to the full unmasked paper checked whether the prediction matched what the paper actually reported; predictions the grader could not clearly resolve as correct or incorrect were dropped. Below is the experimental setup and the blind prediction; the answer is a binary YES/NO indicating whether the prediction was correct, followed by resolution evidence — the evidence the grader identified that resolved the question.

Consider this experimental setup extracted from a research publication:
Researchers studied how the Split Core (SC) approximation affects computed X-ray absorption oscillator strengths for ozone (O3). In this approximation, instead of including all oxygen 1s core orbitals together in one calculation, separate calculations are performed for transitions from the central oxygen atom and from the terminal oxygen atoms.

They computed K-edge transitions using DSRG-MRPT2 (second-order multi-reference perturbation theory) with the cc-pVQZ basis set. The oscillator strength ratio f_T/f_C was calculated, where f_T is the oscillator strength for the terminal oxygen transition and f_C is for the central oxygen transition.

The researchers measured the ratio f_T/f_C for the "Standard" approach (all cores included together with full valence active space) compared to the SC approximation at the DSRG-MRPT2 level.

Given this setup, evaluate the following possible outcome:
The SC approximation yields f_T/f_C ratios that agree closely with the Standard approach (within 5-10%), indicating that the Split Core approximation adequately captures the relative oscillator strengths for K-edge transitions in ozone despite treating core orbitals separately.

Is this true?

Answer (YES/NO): NO